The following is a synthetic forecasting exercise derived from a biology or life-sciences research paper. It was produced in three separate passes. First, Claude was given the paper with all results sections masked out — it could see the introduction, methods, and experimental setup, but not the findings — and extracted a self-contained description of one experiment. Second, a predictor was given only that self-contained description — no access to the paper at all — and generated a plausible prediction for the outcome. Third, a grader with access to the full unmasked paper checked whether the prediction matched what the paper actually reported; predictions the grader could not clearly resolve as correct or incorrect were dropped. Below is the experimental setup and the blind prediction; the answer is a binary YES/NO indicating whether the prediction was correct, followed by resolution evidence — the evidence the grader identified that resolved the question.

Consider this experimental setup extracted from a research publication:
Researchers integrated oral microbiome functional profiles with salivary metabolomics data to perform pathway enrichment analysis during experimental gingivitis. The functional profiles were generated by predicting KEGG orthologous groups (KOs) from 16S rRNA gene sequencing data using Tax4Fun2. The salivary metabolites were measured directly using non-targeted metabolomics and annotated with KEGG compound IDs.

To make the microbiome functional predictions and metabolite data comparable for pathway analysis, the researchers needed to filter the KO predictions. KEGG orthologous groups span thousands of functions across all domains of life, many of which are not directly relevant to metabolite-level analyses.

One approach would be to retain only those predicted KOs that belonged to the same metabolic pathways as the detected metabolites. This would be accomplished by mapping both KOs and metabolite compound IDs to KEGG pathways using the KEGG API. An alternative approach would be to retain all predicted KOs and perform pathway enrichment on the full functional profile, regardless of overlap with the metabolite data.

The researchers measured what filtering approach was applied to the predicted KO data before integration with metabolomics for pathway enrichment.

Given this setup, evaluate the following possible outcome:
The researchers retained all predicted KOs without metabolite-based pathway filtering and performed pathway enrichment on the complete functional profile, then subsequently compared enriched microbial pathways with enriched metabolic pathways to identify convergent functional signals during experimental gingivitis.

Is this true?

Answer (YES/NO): NO